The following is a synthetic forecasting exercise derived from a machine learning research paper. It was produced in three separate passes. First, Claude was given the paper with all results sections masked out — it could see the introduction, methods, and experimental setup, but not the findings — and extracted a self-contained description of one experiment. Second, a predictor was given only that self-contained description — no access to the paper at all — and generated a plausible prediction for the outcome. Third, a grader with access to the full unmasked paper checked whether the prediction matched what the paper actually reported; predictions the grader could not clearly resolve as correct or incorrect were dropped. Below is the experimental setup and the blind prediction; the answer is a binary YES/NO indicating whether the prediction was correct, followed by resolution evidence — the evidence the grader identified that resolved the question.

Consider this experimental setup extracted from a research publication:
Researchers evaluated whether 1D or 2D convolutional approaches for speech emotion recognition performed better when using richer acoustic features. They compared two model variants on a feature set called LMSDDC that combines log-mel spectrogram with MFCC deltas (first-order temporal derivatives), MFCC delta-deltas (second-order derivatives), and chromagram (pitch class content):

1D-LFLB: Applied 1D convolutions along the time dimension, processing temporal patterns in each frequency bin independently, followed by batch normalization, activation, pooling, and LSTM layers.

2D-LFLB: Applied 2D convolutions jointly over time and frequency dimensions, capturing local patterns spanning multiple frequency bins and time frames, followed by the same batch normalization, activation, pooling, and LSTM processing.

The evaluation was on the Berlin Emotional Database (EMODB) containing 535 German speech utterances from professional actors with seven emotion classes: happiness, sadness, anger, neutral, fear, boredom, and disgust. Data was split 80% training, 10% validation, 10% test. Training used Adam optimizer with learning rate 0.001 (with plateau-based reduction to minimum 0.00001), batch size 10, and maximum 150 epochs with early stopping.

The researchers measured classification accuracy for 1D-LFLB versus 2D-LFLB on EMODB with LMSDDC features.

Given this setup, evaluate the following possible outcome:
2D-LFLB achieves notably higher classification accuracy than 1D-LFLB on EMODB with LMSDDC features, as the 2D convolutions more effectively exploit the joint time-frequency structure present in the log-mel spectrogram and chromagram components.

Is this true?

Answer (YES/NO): YES